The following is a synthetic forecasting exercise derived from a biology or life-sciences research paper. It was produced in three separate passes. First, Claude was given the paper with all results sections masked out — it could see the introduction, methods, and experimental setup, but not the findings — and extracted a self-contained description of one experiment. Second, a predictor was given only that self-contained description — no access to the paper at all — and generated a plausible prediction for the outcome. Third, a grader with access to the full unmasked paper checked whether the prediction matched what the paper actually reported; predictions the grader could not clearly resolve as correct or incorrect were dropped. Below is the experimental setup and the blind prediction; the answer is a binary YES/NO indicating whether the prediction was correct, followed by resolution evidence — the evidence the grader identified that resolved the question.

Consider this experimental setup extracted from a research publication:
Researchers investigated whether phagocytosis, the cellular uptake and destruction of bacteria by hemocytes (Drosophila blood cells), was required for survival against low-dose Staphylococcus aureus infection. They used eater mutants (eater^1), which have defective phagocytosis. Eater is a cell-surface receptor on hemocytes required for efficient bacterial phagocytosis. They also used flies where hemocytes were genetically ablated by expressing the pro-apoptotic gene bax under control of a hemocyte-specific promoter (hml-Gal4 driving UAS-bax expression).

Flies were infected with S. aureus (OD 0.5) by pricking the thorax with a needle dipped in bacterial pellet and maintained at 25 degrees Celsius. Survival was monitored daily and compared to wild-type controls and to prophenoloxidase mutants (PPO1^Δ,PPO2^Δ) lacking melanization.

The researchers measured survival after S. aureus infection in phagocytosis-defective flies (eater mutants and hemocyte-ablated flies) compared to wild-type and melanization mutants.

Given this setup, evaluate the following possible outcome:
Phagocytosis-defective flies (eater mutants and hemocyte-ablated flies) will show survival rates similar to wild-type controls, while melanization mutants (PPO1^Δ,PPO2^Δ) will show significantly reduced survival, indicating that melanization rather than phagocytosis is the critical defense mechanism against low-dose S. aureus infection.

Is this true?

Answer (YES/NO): YES